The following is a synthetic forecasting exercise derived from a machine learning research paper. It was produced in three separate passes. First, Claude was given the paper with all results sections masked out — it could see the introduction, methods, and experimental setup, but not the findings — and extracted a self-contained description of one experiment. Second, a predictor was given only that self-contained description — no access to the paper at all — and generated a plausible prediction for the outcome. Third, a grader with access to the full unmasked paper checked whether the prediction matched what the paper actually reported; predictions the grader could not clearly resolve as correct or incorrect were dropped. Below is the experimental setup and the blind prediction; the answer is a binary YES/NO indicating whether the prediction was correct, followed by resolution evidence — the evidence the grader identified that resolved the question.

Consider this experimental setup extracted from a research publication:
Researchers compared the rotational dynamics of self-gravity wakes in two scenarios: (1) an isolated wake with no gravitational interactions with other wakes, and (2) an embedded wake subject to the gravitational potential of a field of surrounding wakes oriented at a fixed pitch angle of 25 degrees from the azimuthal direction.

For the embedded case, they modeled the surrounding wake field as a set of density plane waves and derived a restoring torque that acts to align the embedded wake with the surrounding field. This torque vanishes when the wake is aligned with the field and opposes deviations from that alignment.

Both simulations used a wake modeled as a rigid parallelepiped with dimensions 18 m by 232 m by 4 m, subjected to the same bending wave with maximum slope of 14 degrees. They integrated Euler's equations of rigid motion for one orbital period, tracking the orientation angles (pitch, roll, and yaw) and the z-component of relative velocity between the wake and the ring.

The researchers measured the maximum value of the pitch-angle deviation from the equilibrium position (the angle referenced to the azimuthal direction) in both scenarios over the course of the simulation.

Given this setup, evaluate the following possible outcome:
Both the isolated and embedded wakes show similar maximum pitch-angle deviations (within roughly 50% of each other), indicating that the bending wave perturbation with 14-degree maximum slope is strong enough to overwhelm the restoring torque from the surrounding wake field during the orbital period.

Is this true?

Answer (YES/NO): NO